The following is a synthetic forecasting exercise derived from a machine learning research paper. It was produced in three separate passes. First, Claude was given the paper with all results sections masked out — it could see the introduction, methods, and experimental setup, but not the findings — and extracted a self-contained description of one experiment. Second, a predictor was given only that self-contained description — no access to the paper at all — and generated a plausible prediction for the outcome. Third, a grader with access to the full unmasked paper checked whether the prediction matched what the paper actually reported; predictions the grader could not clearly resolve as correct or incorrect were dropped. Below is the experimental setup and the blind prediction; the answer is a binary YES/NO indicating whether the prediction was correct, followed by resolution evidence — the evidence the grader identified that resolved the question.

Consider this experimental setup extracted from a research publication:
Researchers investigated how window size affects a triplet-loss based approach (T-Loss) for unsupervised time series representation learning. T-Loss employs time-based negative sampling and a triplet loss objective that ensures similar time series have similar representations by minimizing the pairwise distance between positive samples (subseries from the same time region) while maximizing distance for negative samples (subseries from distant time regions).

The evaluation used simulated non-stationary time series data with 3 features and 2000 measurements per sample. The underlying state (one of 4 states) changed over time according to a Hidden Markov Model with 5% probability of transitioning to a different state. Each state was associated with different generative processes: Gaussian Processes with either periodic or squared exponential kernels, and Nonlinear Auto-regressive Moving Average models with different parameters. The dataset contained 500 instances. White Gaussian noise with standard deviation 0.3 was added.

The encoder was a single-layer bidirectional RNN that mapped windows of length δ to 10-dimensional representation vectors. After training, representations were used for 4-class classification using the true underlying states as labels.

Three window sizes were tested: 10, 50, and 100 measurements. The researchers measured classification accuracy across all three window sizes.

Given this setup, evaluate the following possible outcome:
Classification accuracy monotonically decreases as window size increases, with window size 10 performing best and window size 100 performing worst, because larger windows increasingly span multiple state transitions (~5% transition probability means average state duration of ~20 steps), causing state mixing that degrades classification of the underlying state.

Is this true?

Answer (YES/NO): NO